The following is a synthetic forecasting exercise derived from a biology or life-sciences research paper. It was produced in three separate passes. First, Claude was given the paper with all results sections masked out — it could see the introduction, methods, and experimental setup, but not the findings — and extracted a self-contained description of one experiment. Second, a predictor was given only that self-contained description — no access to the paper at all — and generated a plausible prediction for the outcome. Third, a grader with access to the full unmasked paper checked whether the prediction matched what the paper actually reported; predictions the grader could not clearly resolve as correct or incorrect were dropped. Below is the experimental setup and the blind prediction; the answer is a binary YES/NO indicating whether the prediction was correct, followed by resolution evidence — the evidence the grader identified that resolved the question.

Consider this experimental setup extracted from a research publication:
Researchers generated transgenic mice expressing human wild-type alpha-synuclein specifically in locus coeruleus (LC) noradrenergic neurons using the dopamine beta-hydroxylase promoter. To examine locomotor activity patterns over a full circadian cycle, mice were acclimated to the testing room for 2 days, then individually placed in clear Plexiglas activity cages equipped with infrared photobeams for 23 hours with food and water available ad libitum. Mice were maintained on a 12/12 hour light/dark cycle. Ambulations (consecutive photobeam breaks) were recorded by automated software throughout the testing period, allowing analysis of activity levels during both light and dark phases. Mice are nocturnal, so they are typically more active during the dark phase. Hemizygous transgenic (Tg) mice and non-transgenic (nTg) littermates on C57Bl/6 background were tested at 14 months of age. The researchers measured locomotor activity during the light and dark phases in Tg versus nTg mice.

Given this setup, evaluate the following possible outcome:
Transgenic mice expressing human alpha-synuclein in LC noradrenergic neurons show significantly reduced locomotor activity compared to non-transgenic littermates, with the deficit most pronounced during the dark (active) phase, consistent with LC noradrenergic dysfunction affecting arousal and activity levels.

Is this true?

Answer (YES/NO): NO